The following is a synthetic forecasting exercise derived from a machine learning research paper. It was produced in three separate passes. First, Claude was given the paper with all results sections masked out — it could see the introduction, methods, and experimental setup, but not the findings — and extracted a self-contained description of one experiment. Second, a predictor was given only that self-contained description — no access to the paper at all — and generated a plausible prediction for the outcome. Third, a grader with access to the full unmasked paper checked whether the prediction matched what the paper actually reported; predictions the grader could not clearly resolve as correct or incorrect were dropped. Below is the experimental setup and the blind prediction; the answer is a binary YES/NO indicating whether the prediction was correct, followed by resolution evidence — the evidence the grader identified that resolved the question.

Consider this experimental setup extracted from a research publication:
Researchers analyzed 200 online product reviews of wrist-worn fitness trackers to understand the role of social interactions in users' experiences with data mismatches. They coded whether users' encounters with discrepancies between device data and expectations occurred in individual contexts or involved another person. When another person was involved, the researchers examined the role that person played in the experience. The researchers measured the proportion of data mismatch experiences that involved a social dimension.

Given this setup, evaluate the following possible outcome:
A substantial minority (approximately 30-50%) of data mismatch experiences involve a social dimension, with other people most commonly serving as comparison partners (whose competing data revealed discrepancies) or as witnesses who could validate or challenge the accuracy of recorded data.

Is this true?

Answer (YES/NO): NO